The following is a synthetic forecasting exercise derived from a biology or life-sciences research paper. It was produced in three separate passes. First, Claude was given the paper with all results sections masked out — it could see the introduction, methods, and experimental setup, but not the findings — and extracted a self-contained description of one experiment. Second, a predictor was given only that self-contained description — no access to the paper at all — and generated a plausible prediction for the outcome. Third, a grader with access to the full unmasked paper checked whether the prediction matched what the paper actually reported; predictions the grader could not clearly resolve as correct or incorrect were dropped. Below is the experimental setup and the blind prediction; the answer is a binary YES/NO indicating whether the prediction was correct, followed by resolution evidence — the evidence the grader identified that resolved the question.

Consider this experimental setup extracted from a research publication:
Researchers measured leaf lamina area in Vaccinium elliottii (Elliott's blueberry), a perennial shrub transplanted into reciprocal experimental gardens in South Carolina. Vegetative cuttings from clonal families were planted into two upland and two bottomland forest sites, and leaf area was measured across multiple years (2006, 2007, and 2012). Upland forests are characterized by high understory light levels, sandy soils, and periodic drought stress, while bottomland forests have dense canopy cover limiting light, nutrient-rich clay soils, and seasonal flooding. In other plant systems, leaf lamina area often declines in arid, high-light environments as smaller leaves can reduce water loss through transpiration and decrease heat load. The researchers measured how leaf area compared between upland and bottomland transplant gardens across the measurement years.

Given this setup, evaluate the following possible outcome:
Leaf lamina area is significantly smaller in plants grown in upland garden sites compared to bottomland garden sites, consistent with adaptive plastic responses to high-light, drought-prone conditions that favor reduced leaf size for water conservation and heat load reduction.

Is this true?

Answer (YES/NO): NO